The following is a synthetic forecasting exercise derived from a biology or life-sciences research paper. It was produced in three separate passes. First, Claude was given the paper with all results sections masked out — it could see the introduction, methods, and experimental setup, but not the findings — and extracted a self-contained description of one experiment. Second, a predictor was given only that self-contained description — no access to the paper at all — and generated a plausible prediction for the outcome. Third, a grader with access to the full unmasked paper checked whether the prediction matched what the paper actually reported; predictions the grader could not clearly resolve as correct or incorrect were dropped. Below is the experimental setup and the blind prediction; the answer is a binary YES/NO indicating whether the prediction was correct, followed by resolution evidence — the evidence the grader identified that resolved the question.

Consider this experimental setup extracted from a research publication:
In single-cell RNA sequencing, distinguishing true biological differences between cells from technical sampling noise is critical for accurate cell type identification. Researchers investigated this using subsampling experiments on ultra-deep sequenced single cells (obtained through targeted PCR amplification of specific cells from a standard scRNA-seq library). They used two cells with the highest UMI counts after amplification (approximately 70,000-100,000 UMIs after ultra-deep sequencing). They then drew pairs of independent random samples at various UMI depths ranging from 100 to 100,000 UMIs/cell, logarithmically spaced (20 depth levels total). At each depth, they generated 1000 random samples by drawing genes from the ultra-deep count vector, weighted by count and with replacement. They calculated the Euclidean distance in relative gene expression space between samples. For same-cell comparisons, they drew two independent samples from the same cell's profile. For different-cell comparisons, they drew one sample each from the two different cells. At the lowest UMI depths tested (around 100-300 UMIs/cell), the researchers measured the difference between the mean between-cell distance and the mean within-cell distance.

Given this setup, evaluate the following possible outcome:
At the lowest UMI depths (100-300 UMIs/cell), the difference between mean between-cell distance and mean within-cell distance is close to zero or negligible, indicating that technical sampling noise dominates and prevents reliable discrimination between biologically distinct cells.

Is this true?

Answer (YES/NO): YES